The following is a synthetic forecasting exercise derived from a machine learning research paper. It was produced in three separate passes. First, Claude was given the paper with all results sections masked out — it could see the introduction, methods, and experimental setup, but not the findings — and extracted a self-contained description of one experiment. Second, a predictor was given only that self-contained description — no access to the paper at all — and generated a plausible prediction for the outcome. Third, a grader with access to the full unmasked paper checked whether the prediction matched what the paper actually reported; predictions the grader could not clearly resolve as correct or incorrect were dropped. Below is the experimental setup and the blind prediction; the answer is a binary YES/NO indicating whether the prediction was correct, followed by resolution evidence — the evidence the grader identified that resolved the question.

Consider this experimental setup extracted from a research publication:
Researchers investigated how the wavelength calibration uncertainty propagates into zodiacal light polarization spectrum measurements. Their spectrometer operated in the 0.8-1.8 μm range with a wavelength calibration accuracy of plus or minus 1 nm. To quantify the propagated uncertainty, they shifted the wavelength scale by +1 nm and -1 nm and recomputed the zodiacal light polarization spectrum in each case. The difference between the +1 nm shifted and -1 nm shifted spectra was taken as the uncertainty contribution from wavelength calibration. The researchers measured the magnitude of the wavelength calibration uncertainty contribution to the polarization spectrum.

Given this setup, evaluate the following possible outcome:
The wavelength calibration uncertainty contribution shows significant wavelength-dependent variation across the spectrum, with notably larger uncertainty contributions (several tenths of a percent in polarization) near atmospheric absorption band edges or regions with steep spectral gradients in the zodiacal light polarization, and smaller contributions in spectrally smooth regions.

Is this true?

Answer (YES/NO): NO